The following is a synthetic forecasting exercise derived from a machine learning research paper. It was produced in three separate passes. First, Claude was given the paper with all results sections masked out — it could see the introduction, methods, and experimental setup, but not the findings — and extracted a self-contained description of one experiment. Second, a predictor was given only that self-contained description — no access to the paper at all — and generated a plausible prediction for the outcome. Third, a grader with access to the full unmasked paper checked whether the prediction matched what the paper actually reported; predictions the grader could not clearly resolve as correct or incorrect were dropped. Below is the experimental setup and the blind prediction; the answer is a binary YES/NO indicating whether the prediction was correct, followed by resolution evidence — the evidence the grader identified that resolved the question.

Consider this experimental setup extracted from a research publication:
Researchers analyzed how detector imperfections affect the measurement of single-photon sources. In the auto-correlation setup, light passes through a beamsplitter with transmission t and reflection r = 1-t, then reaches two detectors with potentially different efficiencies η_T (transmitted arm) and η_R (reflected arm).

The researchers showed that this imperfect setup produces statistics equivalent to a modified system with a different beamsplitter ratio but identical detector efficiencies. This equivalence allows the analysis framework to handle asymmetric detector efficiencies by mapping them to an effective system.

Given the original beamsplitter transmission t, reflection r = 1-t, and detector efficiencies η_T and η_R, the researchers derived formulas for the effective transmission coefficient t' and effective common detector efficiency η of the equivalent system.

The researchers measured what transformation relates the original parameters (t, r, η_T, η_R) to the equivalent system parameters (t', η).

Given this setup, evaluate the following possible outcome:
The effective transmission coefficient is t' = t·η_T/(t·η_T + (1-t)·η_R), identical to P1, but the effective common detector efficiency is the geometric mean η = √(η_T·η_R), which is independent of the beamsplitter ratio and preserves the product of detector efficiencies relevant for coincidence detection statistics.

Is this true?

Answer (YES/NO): NO